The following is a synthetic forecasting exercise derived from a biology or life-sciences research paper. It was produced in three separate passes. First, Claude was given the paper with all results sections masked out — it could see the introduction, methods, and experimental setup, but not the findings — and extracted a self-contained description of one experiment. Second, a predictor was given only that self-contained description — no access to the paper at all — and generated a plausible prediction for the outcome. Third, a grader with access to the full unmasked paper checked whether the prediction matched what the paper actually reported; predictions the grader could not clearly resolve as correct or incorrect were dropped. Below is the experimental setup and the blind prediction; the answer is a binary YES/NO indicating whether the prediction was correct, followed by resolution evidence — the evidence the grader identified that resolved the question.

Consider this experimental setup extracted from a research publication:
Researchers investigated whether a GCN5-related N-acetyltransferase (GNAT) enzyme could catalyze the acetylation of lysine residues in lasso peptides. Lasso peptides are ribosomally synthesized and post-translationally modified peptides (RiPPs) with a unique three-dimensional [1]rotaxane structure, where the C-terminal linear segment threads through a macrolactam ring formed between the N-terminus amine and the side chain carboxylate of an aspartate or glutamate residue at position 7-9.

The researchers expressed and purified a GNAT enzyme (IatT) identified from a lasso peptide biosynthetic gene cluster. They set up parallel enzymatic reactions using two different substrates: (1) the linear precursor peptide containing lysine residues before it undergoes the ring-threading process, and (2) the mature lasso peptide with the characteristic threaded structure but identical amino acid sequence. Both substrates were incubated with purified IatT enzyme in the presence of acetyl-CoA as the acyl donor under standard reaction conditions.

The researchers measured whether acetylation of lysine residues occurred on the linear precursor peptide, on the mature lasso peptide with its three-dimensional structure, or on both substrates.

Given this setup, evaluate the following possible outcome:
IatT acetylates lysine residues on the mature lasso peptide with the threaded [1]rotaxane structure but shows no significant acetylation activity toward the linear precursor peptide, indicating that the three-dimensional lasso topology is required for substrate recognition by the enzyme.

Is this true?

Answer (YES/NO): YES